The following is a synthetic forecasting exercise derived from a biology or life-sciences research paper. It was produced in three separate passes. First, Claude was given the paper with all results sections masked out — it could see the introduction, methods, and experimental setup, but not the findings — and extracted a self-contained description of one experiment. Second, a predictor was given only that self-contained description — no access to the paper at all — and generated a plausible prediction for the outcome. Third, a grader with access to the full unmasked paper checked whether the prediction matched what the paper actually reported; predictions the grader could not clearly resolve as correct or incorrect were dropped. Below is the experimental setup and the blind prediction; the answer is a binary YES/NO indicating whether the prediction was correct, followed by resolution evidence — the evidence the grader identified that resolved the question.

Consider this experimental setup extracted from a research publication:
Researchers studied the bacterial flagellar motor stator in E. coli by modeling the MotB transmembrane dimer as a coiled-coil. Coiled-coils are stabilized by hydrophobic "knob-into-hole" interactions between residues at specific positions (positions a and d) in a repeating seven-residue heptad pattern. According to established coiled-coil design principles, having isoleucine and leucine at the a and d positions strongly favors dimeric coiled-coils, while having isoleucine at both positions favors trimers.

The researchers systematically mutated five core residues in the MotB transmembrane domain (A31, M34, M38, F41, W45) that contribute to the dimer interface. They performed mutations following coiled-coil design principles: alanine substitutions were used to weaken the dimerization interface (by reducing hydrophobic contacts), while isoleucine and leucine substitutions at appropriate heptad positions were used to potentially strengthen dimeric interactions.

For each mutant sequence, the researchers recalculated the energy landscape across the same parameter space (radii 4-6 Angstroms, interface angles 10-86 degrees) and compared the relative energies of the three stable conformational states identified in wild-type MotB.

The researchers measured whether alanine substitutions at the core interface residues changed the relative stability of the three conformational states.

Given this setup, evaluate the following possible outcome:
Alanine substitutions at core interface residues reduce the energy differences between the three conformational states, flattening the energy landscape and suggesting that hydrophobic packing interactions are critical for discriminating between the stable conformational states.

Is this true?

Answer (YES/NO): NO